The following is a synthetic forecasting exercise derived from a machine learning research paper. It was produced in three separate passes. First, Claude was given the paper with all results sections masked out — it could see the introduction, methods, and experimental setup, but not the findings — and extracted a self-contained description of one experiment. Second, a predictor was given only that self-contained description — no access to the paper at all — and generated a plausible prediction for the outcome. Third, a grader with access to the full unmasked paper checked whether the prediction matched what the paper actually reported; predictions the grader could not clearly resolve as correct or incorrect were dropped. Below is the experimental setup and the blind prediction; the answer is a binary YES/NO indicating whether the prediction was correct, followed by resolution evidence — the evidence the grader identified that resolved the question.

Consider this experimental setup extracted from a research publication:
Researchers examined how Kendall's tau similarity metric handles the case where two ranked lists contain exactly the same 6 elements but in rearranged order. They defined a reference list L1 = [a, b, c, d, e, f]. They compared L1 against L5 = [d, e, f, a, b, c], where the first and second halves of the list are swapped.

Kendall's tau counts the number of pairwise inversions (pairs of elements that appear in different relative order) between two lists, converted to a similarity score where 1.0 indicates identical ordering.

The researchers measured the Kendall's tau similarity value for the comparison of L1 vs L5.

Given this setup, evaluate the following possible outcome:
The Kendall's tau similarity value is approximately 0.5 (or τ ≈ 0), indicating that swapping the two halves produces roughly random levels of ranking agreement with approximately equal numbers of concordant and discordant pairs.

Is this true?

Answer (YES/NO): NO